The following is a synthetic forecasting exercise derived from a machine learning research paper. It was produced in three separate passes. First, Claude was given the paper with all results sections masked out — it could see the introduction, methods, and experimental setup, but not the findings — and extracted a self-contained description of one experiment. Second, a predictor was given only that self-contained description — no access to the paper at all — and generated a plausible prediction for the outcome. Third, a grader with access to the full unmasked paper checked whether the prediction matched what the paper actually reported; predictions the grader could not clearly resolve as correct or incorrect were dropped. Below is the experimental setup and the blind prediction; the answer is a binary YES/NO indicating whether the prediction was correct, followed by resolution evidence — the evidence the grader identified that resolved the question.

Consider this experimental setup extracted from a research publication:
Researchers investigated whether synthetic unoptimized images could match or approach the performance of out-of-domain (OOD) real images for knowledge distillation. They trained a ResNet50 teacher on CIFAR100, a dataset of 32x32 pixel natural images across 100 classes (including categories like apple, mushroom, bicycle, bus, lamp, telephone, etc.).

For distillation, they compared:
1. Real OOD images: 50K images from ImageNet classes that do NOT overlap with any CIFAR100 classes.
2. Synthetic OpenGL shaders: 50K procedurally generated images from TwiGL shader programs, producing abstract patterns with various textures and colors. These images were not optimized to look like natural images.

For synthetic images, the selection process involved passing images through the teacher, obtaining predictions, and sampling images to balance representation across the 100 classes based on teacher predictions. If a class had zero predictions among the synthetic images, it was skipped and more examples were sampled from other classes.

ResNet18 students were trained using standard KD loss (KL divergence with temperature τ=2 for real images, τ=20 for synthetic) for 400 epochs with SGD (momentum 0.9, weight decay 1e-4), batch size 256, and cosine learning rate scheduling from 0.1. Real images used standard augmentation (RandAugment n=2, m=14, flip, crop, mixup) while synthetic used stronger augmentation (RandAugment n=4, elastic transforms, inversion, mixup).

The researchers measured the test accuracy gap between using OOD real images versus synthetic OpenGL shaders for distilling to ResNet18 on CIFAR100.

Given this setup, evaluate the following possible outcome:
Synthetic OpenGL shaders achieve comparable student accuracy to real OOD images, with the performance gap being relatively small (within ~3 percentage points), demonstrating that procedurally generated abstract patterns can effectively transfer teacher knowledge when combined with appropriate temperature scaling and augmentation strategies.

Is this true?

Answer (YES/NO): NO